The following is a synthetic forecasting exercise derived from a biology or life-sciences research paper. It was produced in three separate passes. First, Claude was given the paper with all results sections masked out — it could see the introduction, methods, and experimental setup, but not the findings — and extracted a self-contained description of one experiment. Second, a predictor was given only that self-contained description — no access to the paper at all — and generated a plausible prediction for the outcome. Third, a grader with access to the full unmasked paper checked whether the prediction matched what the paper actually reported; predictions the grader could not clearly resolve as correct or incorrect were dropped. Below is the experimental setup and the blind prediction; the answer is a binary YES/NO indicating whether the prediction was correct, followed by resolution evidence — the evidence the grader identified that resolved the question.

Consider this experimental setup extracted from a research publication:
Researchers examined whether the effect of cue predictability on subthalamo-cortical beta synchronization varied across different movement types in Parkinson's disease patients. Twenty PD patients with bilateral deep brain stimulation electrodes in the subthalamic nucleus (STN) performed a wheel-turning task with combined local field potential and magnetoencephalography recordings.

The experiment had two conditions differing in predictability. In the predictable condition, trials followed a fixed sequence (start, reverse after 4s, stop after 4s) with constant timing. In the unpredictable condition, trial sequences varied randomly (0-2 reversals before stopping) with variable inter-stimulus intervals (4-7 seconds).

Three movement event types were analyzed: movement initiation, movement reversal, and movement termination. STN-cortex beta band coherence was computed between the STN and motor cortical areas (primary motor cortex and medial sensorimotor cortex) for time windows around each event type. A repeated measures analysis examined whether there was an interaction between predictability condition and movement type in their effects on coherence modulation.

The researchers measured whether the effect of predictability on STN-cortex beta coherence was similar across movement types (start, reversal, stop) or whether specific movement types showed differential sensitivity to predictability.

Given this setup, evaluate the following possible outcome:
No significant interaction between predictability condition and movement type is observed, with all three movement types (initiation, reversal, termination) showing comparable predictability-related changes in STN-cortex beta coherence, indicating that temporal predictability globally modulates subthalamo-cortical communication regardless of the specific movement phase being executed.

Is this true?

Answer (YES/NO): NO